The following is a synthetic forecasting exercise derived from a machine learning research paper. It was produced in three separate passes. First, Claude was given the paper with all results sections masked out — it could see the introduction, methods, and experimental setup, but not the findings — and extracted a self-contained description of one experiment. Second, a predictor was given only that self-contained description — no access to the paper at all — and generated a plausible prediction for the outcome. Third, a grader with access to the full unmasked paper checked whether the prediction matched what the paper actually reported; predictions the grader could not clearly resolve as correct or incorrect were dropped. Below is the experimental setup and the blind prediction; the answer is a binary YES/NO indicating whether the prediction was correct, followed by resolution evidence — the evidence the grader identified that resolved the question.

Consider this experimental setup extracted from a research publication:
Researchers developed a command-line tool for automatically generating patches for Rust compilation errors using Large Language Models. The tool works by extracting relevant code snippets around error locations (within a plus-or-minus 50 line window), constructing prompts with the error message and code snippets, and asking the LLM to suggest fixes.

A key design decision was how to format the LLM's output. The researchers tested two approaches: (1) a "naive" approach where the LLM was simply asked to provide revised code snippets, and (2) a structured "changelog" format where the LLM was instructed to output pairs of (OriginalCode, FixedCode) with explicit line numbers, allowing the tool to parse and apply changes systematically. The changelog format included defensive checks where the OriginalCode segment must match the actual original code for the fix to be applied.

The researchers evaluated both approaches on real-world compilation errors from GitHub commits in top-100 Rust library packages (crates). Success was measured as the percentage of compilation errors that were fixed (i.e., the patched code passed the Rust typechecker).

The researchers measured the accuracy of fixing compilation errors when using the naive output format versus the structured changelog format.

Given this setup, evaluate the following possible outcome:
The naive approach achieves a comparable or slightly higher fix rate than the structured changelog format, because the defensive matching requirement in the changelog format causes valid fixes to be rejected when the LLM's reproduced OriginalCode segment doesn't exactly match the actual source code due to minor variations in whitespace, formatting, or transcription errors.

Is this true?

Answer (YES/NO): NO